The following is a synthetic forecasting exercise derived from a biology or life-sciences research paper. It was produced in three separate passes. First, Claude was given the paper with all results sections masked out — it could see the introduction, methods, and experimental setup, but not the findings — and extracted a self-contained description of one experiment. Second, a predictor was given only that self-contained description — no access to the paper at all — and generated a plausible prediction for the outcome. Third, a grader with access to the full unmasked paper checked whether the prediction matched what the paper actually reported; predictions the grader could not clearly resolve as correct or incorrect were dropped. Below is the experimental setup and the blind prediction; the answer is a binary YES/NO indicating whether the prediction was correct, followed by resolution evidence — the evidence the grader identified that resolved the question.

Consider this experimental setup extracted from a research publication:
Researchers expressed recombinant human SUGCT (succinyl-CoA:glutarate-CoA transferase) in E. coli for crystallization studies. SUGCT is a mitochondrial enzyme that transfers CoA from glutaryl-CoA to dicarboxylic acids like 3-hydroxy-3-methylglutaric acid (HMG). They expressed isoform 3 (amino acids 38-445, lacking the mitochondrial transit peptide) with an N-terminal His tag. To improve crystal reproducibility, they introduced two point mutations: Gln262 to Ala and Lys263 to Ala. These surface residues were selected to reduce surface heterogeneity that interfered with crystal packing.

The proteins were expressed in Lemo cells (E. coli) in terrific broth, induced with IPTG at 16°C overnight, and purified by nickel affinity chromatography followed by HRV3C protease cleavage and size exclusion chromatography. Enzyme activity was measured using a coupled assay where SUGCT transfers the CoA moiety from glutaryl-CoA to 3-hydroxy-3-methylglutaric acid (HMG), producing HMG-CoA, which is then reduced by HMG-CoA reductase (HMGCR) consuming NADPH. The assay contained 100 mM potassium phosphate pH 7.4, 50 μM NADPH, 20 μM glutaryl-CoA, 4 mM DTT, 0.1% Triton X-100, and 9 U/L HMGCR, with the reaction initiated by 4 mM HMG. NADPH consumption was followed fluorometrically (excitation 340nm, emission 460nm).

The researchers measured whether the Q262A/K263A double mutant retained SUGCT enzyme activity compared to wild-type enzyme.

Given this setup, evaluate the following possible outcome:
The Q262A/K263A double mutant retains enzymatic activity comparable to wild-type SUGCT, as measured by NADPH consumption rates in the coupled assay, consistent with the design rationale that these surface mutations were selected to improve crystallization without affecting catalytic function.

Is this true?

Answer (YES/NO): YES